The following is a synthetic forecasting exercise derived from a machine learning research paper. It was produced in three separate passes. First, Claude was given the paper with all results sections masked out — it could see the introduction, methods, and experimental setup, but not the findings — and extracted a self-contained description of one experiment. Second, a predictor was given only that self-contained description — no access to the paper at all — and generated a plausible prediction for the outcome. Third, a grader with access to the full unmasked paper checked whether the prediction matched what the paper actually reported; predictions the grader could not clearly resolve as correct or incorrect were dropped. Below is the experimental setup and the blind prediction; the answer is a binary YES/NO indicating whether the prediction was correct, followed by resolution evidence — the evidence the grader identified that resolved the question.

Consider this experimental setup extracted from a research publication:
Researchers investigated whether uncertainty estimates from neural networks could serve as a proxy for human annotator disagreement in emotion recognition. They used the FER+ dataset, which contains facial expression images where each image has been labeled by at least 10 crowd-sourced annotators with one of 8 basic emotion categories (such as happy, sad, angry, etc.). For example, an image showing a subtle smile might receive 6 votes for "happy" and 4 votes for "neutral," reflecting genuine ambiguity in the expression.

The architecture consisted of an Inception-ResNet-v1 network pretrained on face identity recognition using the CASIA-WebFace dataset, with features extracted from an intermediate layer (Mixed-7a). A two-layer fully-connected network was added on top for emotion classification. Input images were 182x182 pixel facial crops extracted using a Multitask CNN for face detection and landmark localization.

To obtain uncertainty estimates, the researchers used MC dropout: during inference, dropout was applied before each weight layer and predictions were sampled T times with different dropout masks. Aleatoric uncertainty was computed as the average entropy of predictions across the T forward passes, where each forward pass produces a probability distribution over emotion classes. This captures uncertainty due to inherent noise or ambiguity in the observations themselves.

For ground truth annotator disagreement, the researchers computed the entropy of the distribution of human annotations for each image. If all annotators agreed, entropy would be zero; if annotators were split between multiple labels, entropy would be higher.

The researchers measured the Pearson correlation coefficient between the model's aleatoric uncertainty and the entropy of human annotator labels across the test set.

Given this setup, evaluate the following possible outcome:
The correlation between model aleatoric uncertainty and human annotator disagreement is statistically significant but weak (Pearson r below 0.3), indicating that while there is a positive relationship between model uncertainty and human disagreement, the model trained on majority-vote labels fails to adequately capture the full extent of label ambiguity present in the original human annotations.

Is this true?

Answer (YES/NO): NO